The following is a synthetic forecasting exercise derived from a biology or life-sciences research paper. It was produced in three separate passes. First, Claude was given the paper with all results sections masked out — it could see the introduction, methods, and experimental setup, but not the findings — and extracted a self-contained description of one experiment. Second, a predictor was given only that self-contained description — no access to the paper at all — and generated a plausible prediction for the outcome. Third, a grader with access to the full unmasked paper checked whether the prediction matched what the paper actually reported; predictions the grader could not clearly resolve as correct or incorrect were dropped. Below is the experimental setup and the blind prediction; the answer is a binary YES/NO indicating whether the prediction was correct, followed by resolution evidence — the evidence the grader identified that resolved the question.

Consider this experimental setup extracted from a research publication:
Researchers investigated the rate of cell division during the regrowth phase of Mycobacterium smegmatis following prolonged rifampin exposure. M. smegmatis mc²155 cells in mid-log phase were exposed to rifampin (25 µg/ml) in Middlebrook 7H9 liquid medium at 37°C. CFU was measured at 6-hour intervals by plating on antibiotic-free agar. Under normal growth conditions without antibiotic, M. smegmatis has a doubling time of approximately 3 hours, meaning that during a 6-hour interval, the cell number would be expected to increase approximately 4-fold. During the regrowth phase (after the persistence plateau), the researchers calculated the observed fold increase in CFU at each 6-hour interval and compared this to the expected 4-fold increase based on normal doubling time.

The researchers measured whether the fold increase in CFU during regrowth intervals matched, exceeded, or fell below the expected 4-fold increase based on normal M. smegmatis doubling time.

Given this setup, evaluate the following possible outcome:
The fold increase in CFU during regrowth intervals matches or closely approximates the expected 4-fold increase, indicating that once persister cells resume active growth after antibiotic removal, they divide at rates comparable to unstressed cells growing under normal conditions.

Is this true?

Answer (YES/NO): NO